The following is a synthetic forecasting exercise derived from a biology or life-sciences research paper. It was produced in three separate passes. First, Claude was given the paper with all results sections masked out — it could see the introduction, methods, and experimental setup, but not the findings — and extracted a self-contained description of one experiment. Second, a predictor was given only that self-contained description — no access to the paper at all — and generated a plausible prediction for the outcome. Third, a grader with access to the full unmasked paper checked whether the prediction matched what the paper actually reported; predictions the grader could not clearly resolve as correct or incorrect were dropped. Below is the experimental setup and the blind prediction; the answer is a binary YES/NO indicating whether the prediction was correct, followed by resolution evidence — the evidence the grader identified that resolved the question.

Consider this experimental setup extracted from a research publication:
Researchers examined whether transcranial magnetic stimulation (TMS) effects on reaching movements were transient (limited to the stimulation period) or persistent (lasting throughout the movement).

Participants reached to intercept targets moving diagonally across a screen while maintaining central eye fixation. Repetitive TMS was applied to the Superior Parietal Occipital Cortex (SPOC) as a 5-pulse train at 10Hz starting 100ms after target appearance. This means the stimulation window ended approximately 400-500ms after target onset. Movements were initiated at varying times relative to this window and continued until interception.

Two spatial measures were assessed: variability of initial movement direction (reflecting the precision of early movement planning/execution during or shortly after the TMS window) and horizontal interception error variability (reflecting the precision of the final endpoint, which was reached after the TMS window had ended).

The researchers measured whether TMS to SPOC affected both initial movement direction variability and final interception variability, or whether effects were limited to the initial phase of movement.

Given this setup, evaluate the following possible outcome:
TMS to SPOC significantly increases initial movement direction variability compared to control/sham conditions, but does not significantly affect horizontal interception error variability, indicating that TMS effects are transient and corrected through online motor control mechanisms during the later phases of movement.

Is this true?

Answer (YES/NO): YES